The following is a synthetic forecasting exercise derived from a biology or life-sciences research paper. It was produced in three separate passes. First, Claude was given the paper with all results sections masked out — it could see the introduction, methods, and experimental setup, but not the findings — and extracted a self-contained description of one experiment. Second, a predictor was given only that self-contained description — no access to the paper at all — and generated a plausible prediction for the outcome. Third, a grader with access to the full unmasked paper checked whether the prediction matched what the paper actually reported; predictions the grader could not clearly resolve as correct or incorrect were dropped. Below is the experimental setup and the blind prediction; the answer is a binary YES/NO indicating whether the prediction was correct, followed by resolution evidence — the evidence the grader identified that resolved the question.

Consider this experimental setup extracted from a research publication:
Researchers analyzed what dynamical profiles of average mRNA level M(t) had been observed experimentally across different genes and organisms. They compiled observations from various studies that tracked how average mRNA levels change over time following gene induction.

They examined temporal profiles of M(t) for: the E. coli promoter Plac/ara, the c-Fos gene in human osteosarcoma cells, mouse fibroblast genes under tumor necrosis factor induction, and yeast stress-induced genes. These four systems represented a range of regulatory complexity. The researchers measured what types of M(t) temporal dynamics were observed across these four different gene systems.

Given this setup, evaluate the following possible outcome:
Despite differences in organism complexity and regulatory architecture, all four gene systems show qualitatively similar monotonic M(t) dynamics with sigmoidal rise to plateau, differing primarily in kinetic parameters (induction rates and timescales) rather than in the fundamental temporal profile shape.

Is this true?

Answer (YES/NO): NO